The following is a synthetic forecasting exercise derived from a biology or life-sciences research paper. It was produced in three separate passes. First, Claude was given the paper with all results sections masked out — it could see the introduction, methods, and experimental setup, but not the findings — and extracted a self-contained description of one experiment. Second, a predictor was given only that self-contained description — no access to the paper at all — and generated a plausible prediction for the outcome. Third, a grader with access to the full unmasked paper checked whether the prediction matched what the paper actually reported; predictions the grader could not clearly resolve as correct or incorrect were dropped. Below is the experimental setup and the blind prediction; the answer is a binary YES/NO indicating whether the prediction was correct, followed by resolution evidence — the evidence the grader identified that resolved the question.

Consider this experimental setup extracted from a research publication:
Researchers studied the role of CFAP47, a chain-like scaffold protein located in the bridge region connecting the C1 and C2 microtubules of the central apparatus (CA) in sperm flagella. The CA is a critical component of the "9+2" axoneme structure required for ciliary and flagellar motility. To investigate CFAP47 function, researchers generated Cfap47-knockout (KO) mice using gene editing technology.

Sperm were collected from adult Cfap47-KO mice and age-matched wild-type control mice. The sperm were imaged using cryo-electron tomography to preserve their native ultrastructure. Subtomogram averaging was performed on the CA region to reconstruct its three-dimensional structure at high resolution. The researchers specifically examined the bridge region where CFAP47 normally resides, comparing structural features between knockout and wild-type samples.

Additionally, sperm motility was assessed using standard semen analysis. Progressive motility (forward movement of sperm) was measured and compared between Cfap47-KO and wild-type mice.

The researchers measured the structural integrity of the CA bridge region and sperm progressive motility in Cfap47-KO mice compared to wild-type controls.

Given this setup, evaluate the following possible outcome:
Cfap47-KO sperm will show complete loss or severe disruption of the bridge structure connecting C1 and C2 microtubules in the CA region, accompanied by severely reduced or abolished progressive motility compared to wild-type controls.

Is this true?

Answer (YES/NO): NO